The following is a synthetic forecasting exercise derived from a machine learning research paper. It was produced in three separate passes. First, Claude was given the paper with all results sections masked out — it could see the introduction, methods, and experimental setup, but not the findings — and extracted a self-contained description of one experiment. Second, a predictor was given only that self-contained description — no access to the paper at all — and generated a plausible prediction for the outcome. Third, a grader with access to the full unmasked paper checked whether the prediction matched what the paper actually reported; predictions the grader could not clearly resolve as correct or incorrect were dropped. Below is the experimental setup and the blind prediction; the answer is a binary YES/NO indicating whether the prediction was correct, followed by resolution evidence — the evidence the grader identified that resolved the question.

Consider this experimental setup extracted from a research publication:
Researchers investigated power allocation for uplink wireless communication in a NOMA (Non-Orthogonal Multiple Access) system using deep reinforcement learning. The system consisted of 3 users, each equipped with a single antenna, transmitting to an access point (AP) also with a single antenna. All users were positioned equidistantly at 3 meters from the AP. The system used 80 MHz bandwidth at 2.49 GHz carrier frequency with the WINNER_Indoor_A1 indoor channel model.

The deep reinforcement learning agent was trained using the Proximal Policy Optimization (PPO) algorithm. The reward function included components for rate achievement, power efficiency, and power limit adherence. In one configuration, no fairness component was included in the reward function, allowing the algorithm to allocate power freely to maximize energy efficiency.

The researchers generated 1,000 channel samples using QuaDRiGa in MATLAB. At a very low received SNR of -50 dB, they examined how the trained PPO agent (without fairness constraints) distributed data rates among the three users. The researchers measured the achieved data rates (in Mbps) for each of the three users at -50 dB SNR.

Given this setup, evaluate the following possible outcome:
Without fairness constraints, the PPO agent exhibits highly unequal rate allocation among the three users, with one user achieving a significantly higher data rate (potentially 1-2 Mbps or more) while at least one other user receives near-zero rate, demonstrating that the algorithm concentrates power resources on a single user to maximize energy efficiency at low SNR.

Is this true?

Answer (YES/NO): NO